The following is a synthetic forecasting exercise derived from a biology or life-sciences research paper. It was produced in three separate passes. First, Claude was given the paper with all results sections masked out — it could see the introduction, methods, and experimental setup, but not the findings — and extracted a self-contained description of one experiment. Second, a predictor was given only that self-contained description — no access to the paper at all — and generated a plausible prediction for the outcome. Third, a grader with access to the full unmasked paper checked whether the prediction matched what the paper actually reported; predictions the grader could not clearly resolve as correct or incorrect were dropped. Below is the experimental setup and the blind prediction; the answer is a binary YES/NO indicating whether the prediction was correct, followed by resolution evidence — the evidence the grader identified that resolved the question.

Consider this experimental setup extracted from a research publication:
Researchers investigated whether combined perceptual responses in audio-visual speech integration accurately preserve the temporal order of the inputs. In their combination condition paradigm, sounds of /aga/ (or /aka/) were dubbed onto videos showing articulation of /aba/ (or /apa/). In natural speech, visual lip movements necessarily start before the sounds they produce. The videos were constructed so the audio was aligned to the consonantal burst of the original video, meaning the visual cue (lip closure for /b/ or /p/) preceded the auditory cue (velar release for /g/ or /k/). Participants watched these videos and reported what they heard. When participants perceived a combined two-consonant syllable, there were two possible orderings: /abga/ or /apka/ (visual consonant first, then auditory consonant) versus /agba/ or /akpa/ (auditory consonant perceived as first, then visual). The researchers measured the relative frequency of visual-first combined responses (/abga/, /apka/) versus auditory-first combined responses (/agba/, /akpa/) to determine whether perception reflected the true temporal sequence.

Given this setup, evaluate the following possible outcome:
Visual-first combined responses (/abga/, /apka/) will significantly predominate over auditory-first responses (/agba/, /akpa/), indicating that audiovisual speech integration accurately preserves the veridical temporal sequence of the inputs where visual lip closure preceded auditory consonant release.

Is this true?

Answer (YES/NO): YES